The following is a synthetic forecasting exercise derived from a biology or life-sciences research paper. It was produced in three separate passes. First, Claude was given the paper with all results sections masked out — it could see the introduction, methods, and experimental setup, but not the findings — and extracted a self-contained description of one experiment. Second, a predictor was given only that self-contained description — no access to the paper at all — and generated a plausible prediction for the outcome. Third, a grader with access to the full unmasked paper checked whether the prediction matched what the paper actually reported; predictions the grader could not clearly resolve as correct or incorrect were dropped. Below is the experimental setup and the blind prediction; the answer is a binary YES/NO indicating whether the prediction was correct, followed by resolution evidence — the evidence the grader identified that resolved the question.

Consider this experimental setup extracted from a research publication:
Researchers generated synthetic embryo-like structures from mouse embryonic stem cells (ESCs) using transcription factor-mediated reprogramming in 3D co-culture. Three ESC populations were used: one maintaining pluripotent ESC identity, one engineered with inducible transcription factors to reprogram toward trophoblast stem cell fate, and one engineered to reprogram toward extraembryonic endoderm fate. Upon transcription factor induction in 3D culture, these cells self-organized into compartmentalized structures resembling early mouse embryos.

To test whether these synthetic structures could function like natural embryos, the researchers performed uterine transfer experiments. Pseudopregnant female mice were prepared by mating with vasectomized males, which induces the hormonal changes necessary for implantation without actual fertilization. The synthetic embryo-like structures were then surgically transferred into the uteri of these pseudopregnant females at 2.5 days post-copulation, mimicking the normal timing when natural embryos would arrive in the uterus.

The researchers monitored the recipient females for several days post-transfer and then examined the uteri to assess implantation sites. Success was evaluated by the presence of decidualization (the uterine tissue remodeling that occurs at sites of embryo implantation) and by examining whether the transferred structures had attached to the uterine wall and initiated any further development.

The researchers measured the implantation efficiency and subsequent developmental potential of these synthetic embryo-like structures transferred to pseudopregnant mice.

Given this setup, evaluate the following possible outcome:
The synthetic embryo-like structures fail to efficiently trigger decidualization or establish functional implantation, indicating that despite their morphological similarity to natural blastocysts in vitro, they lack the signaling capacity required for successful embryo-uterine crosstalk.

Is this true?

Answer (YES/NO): NO